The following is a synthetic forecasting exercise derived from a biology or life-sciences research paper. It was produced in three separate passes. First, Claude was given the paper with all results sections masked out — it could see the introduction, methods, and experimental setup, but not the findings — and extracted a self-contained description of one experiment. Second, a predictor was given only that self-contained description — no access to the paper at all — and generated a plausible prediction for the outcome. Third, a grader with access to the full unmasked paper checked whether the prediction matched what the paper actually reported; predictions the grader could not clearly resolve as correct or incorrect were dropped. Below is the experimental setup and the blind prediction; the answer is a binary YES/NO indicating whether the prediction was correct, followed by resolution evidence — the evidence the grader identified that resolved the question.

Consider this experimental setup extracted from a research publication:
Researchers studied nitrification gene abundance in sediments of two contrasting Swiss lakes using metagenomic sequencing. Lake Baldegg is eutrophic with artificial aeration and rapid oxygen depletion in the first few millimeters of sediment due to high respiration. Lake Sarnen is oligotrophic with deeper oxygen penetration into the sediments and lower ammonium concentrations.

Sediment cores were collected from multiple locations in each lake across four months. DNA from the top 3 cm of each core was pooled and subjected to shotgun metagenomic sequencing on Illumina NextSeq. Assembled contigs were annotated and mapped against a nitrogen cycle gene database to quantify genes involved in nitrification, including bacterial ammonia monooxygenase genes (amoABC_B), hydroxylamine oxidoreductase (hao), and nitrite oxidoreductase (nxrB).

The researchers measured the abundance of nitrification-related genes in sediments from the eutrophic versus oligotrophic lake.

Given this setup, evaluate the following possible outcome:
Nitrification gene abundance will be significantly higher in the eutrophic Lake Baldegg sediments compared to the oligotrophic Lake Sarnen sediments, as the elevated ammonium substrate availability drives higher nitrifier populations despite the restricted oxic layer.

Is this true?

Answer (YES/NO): NO